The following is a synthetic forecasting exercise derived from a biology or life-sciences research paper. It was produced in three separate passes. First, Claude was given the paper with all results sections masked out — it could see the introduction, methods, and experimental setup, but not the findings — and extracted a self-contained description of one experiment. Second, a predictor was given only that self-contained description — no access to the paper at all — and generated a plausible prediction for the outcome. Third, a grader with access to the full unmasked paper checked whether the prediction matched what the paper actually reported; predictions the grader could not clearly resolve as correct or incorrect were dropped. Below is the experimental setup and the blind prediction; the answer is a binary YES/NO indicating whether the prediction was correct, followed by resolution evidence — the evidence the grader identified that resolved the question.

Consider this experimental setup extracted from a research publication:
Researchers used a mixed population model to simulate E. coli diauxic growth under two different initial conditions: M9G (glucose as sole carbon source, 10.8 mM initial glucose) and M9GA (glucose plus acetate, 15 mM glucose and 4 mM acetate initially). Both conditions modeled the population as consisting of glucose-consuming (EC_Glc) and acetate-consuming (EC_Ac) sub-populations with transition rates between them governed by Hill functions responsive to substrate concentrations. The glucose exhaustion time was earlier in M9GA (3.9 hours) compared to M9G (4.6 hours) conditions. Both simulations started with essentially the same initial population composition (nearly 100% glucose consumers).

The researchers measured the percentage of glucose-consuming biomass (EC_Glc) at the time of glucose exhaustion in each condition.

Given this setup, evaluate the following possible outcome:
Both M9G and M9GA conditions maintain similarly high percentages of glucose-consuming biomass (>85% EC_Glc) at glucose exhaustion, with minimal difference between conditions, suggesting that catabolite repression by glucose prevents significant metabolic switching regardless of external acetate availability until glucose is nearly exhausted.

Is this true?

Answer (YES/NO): NO